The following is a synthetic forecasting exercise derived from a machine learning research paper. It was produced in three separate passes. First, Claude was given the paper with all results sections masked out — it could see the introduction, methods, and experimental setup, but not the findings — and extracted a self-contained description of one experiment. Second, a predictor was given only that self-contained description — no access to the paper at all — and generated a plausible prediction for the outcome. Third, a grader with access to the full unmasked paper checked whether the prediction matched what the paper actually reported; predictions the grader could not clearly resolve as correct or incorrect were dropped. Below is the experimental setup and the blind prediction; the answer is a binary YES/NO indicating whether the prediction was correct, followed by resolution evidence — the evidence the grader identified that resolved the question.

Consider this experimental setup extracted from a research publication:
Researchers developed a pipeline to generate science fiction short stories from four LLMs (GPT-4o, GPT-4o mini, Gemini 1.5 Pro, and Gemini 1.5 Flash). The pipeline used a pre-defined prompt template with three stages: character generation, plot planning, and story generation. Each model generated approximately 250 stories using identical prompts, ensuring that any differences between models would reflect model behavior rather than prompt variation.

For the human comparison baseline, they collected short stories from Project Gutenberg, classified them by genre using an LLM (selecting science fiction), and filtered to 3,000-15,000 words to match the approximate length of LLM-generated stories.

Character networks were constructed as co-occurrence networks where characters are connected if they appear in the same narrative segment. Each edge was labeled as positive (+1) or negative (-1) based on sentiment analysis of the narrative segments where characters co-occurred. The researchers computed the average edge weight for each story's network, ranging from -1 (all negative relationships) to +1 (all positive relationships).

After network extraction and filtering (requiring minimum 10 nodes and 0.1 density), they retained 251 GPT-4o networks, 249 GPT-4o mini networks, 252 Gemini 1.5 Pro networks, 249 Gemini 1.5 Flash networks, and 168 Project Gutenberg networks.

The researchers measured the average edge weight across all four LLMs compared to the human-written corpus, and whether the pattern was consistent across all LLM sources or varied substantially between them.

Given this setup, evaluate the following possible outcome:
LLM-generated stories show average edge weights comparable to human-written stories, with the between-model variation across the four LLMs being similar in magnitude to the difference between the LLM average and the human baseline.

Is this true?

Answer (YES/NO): NO